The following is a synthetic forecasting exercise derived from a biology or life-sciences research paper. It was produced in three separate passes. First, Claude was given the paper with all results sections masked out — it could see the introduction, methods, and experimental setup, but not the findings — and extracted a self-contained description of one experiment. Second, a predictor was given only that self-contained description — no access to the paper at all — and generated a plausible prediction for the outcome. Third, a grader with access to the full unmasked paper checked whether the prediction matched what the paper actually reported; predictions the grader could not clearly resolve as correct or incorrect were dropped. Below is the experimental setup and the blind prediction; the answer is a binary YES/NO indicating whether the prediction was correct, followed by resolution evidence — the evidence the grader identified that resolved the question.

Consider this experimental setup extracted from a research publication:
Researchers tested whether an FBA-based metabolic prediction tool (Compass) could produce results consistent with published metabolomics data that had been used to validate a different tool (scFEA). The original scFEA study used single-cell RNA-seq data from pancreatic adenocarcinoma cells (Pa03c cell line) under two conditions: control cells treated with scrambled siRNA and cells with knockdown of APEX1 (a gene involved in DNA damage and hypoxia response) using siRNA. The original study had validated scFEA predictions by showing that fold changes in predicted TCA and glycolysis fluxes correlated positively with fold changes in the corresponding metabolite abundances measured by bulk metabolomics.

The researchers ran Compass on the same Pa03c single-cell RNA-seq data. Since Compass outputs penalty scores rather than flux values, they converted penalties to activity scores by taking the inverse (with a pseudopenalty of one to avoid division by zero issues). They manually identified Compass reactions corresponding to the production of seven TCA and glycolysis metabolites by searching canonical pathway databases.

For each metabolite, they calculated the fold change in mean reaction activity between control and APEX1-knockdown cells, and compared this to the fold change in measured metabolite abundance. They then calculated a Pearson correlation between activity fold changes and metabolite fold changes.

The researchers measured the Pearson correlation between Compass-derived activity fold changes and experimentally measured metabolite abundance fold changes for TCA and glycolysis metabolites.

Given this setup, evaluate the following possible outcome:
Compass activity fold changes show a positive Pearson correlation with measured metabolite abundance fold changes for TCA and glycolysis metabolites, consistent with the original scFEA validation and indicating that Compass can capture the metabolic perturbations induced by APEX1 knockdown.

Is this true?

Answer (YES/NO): NO